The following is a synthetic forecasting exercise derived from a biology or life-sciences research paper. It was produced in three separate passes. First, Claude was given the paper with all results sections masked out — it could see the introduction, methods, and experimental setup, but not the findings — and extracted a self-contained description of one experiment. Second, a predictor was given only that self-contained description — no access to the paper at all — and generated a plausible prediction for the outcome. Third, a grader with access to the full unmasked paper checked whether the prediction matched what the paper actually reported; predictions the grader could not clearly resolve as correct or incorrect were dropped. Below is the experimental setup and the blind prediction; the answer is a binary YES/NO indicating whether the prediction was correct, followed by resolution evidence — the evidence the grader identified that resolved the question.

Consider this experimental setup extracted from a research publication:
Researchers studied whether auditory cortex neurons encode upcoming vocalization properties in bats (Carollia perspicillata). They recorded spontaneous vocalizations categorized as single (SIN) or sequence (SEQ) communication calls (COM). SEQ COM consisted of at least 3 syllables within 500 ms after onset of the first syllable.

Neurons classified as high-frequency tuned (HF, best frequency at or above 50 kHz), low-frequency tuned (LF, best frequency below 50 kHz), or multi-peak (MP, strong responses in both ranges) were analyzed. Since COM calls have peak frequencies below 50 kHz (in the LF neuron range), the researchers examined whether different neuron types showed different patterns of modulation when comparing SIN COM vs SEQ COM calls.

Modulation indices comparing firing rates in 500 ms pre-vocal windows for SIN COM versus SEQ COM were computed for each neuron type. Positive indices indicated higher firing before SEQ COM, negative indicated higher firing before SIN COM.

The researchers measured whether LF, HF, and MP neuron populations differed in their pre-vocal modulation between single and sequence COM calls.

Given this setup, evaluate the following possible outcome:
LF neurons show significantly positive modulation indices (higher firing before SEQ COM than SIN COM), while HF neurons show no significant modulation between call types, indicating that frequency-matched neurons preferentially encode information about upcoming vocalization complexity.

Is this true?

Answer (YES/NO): NO